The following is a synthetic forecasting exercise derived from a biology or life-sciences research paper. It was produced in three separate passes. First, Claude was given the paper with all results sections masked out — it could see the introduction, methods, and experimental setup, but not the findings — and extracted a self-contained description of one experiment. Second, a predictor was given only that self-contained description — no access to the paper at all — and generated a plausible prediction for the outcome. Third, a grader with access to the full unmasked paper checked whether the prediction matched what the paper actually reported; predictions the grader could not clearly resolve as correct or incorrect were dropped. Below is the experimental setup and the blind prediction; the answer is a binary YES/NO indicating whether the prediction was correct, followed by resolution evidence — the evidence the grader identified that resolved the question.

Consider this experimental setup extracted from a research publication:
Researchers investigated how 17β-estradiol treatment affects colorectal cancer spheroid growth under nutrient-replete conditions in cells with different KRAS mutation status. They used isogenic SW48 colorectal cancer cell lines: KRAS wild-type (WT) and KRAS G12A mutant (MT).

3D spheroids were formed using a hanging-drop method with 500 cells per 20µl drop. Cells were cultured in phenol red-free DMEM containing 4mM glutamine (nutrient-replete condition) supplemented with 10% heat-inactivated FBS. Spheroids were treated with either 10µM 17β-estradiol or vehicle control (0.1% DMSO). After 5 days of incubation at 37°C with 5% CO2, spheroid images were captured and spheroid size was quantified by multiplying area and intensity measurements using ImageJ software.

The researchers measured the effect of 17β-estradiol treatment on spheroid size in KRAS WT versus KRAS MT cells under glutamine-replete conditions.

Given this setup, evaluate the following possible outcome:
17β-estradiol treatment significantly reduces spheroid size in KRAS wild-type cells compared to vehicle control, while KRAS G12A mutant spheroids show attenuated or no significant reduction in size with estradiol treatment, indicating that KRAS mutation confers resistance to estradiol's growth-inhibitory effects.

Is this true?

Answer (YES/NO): NO